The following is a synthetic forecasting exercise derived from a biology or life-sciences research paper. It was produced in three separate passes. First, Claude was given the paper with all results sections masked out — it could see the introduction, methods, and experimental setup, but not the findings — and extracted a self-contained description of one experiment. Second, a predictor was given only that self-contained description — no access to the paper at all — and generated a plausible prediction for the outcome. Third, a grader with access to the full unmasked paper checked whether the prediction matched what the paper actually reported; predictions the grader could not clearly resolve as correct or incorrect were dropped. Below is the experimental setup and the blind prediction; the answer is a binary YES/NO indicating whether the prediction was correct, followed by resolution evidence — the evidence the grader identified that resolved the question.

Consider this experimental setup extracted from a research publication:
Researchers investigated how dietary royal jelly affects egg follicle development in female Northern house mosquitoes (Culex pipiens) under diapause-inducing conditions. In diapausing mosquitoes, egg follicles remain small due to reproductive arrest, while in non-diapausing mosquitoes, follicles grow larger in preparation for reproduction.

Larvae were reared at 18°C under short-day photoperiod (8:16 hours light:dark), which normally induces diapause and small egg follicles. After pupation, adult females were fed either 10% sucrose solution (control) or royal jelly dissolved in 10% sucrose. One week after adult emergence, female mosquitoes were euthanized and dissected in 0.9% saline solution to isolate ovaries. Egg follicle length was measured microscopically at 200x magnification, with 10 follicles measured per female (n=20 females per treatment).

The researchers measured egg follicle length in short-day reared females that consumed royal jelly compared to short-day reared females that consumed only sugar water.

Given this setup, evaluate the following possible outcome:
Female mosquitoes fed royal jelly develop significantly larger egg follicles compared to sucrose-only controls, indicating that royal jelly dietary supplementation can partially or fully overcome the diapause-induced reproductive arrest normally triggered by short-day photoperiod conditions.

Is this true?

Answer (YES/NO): NO